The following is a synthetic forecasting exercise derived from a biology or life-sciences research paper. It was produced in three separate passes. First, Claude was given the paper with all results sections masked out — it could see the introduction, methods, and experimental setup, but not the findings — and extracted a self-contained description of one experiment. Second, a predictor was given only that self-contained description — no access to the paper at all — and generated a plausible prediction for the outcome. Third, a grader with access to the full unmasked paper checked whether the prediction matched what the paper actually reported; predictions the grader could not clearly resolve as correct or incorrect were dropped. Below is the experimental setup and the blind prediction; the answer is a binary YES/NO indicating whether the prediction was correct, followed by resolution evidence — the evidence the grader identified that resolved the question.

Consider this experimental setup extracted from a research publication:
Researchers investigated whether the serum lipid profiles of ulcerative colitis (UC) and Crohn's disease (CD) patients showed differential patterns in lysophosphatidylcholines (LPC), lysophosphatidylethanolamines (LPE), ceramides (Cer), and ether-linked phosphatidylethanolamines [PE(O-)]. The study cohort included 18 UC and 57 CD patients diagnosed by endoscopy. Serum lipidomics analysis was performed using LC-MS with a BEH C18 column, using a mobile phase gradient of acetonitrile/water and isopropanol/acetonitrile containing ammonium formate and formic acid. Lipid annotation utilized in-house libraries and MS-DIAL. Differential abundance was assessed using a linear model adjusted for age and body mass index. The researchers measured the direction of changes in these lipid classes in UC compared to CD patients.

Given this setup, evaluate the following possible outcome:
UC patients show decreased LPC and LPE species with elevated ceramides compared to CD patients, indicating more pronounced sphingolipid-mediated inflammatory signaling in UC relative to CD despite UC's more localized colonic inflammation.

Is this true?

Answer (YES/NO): NO